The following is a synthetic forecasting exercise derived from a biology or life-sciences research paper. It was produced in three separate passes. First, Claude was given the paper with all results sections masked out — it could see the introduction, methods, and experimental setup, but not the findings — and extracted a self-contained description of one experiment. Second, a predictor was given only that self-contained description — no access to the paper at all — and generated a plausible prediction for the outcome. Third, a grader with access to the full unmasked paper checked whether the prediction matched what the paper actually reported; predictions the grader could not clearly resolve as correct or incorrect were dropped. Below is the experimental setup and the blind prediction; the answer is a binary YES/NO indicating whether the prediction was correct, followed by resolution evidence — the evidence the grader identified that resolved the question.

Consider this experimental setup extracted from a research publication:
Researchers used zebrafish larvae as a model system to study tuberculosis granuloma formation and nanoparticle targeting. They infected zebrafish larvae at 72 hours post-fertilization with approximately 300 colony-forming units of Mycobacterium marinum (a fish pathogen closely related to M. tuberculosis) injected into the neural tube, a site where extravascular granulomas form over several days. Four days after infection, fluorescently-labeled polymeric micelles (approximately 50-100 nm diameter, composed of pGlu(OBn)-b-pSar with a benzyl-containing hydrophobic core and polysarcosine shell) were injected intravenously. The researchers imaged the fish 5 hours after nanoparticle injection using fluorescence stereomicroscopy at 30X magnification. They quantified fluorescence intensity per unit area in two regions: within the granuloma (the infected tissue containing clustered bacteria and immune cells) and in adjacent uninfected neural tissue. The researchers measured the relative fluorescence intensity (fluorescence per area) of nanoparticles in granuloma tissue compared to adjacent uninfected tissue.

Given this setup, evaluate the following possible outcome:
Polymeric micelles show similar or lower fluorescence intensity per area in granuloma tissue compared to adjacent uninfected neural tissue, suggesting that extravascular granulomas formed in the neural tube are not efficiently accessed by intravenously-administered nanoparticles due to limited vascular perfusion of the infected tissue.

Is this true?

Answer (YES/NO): NO